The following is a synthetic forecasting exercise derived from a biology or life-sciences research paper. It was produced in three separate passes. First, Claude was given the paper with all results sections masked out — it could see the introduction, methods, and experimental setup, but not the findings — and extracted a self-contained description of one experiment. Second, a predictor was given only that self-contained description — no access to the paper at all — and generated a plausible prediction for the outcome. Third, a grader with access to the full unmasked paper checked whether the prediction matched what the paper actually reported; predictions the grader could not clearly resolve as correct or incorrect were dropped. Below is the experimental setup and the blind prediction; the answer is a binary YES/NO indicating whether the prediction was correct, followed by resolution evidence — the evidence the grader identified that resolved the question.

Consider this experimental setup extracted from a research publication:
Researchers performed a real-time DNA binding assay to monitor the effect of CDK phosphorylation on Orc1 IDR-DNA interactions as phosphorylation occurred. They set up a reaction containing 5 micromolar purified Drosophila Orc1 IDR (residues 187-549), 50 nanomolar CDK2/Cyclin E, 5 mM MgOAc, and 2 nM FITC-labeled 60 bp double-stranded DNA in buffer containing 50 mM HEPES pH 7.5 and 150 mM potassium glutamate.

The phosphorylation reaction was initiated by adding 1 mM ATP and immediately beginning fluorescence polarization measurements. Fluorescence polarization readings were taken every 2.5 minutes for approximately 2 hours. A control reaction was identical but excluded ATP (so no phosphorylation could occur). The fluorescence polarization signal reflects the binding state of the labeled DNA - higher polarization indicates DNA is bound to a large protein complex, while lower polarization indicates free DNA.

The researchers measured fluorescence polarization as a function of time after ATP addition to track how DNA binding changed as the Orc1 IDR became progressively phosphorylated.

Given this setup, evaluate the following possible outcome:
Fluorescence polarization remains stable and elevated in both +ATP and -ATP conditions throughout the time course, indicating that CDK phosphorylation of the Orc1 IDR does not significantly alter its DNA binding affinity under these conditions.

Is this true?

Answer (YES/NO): NO